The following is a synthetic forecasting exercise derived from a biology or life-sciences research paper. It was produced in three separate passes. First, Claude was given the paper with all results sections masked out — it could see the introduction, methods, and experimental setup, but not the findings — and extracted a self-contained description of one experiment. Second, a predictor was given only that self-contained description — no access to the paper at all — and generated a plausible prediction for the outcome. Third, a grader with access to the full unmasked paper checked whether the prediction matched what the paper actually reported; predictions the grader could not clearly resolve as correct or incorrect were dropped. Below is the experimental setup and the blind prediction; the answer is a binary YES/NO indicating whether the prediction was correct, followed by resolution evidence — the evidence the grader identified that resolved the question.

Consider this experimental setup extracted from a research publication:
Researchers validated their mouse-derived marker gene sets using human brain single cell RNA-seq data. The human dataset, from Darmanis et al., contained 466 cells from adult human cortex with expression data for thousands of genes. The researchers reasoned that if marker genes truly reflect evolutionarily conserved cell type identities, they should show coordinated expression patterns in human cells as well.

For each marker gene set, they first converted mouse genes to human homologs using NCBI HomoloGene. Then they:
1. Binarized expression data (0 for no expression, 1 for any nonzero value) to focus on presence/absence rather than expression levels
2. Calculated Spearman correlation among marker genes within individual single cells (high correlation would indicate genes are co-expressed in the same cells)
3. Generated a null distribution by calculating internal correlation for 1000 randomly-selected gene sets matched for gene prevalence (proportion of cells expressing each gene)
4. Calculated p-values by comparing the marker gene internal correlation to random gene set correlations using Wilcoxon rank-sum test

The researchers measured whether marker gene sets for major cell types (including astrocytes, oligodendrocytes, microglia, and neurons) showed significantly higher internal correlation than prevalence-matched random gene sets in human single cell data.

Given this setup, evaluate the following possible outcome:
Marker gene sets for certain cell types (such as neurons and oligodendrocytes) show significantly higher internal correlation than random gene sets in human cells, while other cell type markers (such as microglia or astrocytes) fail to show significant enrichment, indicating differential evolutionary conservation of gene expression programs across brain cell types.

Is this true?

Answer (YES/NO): NO